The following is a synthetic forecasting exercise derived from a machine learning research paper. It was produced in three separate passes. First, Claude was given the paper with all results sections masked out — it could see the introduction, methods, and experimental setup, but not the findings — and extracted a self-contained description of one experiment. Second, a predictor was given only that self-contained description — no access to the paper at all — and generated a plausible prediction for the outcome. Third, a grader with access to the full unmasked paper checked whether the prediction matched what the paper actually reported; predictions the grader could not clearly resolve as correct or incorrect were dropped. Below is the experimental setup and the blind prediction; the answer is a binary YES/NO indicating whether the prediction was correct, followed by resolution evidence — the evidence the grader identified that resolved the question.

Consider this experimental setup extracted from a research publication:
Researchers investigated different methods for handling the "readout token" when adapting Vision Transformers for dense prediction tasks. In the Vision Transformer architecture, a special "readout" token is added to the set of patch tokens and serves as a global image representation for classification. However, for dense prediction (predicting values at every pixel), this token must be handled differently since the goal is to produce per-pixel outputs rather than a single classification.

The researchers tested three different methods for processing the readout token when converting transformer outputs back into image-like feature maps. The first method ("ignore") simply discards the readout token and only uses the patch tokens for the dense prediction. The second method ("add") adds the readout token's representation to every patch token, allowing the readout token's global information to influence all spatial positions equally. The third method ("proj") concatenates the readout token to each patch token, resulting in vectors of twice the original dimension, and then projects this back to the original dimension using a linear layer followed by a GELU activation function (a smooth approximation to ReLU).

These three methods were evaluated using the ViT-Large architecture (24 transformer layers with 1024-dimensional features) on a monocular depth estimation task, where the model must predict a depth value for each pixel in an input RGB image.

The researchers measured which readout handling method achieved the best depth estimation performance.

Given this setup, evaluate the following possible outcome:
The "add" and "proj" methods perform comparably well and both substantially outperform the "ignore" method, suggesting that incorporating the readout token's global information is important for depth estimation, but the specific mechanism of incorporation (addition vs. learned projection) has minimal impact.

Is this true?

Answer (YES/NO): NO